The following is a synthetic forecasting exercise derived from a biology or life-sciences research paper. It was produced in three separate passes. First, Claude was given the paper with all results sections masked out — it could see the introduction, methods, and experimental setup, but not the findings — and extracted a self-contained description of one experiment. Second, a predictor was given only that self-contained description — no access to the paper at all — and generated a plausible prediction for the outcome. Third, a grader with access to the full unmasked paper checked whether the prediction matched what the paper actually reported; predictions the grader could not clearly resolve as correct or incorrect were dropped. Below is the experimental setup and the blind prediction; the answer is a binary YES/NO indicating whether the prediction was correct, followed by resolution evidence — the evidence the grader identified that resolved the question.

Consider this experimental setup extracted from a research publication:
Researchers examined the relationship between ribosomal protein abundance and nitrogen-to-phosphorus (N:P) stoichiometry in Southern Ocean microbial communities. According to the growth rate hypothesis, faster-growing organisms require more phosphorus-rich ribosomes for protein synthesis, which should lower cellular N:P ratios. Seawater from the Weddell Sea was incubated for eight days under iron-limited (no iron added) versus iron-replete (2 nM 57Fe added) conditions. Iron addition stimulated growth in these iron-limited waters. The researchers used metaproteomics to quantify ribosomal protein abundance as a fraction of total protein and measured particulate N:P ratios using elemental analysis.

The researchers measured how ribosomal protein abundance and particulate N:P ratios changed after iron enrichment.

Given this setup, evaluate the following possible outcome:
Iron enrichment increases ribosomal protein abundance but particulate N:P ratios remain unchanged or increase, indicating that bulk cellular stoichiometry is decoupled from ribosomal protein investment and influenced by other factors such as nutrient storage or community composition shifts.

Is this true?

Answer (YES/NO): YES